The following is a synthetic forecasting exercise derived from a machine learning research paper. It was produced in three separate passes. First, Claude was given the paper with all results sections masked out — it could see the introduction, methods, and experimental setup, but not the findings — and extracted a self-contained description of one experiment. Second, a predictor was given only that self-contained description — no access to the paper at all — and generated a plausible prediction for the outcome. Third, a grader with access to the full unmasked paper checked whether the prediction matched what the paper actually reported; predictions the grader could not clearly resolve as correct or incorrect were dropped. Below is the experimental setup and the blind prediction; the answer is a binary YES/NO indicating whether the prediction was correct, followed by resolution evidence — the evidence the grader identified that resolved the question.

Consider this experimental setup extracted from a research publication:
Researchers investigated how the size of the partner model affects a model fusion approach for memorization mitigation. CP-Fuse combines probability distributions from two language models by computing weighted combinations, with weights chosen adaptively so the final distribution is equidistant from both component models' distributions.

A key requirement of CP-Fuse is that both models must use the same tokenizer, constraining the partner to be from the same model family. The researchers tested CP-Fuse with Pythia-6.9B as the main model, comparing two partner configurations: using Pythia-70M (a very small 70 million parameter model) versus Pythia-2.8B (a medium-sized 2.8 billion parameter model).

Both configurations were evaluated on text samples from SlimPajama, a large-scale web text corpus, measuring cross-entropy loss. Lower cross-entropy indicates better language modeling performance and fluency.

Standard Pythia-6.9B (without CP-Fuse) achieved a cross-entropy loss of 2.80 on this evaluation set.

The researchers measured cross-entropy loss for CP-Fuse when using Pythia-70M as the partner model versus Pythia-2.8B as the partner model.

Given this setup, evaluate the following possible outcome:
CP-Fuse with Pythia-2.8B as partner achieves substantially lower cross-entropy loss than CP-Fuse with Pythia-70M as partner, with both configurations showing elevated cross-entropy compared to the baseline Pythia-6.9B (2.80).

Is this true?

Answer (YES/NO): YES